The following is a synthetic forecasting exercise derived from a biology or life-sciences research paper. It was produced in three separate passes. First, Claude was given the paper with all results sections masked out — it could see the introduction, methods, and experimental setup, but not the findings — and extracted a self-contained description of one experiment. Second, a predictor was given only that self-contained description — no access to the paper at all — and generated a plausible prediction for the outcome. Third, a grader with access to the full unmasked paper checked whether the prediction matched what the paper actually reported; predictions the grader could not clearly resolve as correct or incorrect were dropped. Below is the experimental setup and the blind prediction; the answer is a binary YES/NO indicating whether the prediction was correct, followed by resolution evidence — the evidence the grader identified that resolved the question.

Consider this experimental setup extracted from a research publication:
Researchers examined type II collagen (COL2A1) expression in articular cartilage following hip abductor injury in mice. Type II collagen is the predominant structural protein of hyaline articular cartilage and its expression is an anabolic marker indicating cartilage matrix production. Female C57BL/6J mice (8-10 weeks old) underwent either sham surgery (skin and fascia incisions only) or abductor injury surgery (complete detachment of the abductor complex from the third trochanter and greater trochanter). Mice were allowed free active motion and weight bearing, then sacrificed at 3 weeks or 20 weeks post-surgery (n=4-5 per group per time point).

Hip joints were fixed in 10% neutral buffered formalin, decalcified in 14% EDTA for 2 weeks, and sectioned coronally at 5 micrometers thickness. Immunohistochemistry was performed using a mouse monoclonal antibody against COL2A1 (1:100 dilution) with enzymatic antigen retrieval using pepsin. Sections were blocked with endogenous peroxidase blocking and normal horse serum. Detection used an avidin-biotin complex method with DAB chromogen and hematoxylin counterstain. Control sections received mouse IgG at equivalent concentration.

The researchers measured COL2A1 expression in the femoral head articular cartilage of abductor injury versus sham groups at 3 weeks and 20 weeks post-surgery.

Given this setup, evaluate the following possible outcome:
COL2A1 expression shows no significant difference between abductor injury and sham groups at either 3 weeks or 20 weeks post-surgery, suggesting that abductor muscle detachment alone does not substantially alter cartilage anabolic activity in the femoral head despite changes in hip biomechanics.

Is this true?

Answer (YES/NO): NO